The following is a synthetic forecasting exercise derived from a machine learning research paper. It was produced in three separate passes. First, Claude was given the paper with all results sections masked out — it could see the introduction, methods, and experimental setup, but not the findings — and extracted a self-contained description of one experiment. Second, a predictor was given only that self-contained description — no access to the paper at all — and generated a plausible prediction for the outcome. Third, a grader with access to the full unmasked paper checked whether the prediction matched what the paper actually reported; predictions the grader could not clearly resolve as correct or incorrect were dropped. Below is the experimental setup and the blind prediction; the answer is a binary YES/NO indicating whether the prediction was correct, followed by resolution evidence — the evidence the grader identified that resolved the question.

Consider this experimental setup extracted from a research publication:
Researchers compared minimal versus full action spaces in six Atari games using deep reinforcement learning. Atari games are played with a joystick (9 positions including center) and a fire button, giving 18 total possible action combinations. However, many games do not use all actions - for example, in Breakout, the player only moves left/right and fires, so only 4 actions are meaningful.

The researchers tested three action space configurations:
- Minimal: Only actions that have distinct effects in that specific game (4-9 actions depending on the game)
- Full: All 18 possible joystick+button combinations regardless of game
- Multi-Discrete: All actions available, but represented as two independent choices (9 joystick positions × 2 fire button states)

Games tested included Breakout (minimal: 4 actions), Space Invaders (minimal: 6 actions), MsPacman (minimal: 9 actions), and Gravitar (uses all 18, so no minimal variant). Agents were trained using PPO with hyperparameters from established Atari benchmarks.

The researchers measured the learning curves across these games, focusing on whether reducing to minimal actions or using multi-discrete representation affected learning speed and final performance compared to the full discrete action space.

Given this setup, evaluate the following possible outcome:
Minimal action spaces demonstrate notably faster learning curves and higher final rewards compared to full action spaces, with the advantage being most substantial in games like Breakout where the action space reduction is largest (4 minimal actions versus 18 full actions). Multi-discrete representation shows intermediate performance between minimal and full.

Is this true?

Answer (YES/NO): NO